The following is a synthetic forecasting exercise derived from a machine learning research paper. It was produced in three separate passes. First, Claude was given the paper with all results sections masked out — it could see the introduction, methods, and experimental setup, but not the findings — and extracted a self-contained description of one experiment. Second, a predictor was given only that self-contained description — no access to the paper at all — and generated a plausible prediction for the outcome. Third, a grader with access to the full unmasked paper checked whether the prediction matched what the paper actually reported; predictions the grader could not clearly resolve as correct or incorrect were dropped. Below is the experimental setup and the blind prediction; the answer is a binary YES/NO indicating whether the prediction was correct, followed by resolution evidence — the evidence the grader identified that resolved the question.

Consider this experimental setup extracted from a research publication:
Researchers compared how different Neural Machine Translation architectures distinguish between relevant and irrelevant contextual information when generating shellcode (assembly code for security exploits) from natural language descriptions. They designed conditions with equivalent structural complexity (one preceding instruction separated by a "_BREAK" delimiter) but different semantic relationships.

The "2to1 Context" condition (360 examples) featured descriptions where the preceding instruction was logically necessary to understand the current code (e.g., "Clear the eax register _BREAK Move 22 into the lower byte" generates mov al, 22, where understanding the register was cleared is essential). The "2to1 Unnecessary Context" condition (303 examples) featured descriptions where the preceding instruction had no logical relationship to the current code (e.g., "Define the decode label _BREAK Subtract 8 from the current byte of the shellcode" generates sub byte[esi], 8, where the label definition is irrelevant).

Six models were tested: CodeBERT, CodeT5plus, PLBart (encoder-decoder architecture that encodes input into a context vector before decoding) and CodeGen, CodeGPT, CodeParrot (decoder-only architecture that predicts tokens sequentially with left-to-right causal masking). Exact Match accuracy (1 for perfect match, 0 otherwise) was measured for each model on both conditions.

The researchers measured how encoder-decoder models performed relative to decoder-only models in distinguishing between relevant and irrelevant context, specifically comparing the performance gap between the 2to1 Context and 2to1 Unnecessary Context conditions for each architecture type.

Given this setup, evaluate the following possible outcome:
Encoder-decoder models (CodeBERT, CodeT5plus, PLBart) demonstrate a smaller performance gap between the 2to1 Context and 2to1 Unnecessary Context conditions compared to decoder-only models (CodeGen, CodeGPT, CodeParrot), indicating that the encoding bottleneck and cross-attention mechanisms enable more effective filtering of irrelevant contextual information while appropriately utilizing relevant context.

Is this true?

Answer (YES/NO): NO